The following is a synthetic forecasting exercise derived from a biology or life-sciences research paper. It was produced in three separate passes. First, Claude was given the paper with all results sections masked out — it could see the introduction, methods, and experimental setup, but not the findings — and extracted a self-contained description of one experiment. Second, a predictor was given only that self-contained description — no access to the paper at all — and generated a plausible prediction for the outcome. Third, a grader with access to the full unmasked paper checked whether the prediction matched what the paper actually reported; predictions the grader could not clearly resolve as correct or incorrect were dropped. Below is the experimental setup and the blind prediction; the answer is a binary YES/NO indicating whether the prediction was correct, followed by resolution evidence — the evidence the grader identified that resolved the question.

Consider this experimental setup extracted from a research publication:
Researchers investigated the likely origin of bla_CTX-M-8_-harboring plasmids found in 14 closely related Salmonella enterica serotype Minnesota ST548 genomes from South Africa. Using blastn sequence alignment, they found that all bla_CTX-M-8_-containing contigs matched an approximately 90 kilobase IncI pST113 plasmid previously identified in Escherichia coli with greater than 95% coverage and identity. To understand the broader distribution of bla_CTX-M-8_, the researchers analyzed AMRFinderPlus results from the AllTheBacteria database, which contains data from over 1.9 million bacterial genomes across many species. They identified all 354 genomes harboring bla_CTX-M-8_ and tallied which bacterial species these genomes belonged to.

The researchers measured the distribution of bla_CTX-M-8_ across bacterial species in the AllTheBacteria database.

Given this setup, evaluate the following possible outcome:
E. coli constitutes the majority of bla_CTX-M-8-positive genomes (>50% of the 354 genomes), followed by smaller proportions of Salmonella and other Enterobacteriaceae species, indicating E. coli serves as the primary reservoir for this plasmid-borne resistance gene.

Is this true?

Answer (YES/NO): YES